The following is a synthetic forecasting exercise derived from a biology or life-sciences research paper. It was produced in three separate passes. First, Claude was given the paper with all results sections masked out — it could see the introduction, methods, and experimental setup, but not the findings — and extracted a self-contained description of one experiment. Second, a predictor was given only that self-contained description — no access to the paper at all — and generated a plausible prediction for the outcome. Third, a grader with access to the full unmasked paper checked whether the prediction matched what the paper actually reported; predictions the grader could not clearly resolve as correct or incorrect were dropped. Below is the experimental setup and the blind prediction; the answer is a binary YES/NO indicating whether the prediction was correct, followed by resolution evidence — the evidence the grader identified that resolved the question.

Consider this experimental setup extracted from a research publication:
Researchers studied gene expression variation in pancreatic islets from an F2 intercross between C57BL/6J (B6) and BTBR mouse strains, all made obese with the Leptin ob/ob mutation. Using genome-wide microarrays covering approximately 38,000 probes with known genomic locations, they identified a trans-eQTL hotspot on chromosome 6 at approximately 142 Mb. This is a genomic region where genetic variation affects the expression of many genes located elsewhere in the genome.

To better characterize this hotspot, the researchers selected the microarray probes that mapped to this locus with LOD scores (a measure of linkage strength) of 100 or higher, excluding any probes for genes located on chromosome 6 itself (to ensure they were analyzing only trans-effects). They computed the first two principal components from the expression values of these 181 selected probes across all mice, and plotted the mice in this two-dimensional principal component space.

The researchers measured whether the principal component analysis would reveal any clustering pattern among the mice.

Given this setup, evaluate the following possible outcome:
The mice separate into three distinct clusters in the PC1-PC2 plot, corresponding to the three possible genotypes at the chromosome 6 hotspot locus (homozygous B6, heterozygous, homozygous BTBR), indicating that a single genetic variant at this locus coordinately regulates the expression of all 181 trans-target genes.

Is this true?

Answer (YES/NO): YES